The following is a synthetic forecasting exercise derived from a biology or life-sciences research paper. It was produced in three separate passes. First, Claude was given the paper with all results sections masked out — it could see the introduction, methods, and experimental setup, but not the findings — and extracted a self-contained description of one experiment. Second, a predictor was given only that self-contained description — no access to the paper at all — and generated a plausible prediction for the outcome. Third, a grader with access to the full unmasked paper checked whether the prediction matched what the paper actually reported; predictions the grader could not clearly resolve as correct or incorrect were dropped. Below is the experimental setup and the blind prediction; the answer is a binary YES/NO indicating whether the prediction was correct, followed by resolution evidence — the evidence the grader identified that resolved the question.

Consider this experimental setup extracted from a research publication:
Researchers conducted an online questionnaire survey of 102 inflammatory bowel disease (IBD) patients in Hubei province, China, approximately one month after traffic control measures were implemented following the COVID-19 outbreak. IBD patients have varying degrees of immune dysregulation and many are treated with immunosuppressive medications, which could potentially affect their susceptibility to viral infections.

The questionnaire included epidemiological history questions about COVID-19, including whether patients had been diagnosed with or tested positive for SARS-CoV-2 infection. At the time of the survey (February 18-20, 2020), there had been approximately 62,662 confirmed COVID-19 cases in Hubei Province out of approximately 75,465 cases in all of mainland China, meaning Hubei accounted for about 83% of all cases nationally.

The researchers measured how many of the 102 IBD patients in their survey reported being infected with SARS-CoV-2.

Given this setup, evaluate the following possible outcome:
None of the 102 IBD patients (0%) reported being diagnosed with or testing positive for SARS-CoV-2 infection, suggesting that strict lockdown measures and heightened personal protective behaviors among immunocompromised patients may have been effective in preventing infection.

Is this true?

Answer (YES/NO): YES